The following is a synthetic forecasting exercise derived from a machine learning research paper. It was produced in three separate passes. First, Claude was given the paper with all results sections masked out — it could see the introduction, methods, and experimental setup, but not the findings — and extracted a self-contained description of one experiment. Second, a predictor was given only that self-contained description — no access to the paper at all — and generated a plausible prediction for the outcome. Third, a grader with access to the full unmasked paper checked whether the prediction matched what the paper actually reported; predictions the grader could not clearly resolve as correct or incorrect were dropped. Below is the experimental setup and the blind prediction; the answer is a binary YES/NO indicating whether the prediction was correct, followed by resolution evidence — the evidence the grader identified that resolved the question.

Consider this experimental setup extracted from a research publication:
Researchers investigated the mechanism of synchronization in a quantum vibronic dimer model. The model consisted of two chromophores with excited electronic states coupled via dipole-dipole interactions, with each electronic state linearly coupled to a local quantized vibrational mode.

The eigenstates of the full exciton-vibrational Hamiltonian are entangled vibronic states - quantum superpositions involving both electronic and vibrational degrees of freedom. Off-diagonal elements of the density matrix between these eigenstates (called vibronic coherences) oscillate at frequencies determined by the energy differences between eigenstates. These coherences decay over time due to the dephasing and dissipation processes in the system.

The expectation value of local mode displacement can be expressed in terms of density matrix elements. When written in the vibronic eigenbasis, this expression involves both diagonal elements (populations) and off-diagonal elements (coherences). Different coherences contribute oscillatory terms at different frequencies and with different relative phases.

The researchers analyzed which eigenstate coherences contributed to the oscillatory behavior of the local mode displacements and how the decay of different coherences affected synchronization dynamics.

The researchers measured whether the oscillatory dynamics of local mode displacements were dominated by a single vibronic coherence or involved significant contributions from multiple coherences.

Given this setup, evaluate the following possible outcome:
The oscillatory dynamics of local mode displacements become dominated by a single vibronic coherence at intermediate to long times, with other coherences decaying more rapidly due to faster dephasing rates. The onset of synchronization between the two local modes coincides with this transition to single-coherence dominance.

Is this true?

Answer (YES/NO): NO